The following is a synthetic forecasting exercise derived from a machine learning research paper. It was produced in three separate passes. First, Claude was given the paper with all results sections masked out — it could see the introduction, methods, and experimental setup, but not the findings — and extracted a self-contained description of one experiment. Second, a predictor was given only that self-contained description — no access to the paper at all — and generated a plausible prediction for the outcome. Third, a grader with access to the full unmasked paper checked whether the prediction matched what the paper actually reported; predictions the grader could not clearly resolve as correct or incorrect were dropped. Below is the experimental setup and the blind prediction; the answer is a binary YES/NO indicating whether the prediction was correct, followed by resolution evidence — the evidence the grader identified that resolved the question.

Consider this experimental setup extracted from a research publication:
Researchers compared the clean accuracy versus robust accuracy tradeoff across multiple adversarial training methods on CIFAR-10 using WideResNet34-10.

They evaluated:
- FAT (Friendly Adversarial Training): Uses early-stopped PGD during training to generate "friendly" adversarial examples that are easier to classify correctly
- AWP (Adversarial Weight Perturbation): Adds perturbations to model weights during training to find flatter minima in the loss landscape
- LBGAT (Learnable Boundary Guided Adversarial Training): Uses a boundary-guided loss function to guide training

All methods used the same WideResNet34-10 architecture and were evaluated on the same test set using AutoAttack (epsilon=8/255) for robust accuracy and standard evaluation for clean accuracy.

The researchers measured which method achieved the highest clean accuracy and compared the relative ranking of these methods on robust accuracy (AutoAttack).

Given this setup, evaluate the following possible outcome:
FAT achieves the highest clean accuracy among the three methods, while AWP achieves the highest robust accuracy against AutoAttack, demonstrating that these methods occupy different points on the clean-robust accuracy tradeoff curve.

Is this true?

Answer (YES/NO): NO